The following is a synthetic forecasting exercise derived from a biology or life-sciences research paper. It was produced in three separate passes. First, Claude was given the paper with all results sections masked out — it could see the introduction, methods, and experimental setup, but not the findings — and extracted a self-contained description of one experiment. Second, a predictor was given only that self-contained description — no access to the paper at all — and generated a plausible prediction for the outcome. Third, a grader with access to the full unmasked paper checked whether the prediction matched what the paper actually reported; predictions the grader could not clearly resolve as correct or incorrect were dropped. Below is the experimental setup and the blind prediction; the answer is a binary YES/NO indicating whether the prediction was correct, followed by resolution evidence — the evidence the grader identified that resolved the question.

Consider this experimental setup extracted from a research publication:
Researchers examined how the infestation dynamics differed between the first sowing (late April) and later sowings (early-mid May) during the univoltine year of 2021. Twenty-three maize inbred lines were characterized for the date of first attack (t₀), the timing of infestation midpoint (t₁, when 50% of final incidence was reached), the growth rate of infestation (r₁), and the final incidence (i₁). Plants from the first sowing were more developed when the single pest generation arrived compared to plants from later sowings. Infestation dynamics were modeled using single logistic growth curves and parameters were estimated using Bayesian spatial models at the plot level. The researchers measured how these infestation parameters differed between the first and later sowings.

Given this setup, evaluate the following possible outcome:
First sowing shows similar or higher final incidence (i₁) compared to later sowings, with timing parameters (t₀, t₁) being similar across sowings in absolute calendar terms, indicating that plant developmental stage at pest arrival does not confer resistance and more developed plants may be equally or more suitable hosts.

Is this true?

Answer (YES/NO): NO